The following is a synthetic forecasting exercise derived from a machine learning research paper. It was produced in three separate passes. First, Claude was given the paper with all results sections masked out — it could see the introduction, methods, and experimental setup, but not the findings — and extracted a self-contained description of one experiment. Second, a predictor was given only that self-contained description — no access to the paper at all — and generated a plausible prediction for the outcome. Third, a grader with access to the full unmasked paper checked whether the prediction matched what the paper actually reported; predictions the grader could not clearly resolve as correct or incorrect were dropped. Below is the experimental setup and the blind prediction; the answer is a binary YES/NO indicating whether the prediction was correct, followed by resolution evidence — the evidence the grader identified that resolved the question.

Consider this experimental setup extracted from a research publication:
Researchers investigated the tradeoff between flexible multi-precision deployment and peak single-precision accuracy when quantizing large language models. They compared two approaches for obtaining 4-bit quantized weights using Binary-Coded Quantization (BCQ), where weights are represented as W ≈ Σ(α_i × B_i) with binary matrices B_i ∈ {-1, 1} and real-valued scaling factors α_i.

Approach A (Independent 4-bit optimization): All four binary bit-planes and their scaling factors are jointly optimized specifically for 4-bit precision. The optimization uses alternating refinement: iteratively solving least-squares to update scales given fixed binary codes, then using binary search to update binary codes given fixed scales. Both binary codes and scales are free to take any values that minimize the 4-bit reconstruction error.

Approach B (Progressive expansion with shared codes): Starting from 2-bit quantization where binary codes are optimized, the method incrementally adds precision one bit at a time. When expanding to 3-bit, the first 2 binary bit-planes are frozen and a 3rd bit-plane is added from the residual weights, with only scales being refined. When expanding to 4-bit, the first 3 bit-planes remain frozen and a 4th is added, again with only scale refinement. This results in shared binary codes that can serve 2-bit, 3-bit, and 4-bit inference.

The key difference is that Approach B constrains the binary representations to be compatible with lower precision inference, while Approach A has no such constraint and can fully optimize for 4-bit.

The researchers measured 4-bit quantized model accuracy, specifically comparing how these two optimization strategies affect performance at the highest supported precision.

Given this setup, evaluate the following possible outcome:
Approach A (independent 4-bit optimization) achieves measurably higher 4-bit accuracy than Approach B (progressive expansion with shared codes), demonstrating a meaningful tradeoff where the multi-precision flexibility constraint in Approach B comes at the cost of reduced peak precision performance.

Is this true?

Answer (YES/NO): YES